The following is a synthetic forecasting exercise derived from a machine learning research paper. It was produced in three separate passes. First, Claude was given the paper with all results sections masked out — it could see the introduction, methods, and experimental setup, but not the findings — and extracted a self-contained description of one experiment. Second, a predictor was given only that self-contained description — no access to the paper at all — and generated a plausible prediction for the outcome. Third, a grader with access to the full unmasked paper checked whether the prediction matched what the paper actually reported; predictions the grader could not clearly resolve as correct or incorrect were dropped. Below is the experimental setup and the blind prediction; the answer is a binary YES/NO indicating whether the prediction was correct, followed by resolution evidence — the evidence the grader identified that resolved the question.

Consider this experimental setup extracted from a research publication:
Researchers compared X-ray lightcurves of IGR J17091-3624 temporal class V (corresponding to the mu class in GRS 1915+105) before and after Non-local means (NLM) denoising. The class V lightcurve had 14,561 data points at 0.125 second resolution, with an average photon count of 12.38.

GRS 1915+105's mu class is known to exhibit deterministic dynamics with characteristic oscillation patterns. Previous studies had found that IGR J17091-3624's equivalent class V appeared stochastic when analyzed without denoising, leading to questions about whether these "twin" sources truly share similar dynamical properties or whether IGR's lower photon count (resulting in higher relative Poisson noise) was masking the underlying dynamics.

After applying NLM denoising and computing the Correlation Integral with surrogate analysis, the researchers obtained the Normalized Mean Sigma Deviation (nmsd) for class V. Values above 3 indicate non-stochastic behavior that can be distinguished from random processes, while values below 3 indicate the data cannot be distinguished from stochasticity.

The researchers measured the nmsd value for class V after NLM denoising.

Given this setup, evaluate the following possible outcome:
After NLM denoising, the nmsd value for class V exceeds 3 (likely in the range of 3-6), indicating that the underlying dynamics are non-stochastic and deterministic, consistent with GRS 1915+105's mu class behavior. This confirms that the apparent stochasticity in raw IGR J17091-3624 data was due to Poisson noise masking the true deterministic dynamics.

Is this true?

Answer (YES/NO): YES